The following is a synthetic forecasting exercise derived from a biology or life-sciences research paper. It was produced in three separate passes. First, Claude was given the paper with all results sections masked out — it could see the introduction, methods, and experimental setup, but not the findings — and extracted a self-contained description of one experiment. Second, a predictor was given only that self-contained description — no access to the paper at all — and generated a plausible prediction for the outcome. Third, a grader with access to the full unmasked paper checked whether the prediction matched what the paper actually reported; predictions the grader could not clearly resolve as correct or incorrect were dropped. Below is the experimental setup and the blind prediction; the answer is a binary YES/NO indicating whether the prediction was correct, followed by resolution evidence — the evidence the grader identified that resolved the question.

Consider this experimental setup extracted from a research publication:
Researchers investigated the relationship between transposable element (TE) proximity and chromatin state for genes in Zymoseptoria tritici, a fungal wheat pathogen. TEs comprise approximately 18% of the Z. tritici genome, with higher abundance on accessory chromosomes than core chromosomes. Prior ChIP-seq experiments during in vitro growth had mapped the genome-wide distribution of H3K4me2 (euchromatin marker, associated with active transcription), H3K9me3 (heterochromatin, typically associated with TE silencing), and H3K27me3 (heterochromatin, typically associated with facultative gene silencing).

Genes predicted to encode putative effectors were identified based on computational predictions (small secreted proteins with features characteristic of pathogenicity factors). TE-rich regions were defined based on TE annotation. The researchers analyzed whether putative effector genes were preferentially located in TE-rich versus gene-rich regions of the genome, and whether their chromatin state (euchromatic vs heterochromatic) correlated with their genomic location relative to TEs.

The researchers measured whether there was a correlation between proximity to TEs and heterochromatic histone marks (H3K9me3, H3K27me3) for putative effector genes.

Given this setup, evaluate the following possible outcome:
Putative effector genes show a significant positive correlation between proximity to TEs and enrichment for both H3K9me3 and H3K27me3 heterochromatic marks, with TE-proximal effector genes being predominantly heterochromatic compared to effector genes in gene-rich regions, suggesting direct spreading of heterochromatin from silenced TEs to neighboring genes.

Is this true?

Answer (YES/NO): NO